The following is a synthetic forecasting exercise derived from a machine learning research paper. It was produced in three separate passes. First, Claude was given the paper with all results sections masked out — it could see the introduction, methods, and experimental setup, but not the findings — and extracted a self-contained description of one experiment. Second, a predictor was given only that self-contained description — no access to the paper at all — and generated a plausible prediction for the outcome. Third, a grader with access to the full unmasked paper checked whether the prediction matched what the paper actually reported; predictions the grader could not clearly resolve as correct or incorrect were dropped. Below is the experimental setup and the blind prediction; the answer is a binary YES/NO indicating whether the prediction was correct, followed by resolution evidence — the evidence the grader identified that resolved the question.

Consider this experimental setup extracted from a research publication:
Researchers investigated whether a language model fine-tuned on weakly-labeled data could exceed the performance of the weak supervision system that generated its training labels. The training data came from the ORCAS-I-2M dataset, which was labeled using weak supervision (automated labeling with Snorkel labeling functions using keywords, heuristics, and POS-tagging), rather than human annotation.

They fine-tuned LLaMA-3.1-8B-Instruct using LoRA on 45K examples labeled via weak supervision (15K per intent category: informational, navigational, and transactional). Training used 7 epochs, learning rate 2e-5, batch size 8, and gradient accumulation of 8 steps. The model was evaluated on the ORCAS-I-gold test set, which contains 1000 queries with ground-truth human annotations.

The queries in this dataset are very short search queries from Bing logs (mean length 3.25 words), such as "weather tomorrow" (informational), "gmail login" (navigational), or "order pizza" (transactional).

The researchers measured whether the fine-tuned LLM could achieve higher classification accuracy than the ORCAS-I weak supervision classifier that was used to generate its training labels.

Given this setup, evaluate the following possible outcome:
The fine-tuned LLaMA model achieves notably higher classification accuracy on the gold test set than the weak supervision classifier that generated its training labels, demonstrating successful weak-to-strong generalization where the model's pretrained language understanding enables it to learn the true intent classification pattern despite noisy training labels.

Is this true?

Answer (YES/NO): NO